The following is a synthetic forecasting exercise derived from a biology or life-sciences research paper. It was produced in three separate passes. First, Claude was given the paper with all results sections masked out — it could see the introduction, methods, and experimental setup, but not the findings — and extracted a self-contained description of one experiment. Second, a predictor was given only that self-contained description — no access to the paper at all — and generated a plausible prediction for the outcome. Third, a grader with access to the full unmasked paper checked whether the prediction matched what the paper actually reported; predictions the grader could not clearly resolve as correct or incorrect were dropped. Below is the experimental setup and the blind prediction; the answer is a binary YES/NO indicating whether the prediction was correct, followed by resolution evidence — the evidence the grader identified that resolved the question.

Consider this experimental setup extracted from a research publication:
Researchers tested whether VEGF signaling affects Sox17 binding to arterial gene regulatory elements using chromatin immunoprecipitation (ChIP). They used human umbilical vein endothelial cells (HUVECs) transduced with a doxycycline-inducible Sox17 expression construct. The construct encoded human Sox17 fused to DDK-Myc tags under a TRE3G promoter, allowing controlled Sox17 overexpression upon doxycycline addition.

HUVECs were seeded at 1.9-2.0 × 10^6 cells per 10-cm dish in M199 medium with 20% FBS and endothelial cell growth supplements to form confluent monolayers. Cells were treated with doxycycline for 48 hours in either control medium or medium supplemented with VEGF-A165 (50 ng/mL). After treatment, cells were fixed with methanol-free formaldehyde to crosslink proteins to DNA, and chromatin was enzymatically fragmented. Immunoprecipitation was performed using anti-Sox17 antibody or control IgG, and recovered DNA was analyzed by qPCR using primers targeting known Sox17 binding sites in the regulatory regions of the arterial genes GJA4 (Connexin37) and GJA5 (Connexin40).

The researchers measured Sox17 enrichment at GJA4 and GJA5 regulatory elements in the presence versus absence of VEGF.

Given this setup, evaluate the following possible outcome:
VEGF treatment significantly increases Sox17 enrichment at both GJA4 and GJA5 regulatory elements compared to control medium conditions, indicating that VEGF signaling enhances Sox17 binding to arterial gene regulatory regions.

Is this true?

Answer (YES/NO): NO